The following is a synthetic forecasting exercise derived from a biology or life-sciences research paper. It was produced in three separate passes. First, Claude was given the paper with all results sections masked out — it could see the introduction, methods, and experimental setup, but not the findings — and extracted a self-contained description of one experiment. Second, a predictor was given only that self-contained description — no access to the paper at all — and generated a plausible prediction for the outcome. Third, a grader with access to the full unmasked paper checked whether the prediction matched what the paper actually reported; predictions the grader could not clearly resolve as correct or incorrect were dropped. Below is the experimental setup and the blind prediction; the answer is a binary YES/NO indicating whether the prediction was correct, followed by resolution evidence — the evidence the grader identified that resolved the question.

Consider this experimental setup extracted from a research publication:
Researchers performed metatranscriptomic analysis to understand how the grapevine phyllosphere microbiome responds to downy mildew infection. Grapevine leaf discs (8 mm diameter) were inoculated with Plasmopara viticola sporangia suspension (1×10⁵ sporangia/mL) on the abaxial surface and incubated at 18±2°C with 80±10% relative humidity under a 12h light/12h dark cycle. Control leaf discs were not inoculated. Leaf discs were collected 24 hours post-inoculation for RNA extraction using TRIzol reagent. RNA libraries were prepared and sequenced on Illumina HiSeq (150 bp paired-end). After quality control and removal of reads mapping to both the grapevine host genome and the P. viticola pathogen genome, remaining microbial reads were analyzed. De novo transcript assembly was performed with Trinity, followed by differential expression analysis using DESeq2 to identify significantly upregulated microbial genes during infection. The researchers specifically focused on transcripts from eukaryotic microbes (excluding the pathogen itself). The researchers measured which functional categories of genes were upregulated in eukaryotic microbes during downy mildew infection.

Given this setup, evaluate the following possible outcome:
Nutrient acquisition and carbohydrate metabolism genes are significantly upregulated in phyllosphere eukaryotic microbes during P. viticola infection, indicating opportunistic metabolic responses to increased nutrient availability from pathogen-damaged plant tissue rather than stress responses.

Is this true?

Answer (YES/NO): NO